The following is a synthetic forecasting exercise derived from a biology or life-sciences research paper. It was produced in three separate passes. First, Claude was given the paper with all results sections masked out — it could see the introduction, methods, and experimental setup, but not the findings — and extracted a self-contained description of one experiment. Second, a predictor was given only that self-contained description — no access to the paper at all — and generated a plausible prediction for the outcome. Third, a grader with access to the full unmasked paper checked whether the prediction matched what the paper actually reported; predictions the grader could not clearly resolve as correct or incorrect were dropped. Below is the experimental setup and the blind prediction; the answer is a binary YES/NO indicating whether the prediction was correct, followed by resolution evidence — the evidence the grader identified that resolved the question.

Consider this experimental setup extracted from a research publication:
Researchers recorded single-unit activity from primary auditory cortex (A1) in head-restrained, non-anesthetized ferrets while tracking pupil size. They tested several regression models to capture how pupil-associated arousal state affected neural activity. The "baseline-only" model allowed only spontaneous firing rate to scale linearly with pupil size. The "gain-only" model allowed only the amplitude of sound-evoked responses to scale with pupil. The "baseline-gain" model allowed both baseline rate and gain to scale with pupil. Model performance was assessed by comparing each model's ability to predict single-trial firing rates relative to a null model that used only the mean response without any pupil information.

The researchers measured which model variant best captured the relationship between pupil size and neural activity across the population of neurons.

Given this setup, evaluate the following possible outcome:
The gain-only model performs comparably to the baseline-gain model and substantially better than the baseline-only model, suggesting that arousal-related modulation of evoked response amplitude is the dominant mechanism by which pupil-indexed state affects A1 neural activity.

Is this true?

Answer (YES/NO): NO